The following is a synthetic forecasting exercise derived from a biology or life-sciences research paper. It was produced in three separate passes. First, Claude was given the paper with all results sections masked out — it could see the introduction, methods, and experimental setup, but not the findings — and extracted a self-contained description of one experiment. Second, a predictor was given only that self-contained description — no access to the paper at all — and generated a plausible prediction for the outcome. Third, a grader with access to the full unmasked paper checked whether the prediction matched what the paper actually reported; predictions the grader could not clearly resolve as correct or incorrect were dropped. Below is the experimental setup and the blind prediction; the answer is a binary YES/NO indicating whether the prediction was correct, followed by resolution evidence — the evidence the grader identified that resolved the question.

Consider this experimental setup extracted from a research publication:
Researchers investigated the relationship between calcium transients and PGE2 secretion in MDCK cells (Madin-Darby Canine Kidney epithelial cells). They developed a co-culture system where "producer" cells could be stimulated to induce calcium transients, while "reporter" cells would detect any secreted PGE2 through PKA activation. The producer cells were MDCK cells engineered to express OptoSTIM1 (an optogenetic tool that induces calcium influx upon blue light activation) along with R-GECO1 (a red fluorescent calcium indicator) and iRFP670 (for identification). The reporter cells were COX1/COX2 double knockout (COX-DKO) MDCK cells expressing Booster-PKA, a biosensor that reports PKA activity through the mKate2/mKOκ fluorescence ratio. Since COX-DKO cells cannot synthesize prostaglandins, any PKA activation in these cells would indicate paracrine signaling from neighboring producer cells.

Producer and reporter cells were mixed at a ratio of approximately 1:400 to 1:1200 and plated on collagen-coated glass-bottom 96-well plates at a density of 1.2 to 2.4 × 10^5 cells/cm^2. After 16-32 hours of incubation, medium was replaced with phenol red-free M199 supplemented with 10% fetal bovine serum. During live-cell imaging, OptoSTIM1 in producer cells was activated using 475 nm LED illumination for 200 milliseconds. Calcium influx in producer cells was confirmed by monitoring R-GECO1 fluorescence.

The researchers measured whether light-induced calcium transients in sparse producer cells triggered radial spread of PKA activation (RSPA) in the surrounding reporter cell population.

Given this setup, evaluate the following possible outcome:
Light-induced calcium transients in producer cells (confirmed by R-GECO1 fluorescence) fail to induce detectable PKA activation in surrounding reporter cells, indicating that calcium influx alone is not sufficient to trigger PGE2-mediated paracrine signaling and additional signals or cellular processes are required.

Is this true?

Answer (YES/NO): NO